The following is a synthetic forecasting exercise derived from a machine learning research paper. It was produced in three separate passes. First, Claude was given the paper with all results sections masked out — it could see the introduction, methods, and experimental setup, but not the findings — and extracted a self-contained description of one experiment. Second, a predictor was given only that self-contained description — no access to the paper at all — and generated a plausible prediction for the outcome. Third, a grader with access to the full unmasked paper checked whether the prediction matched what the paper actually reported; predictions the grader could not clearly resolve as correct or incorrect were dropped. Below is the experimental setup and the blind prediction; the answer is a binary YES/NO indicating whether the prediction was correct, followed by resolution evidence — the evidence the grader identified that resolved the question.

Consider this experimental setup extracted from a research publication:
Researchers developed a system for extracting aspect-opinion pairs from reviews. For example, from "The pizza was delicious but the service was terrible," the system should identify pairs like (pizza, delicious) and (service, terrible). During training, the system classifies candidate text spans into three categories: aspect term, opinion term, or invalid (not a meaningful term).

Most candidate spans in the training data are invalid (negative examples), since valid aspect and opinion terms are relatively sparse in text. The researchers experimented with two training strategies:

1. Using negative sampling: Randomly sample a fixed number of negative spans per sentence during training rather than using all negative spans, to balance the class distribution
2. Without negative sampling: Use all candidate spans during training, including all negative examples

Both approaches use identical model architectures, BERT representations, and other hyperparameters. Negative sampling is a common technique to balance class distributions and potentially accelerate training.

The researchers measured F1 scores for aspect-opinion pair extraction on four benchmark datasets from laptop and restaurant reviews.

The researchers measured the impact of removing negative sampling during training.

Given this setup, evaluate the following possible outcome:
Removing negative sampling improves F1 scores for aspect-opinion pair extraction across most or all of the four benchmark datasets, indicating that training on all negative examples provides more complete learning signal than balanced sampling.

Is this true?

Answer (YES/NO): NO